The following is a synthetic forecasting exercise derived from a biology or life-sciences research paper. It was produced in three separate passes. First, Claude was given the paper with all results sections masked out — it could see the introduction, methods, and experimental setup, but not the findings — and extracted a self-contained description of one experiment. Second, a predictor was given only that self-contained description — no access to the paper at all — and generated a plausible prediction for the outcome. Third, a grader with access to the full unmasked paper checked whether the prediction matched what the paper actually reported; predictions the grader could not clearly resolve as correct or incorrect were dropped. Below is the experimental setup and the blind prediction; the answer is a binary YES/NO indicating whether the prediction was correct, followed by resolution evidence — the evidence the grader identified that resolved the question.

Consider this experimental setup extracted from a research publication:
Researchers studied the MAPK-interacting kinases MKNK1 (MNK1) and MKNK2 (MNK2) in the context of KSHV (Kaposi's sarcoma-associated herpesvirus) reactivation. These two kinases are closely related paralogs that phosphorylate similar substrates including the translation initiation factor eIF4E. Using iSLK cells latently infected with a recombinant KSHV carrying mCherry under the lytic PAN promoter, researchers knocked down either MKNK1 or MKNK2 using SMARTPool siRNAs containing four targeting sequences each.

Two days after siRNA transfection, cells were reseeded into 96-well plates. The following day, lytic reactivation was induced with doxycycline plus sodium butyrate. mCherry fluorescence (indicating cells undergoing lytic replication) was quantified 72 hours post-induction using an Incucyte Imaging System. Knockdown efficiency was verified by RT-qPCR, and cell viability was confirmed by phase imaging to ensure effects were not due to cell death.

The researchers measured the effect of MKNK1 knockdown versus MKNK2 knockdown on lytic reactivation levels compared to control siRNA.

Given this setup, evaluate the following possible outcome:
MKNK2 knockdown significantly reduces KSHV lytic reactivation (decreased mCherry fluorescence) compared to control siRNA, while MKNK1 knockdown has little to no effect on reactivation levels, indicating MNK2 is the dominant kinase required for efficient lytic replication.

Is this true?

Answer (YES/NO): NO